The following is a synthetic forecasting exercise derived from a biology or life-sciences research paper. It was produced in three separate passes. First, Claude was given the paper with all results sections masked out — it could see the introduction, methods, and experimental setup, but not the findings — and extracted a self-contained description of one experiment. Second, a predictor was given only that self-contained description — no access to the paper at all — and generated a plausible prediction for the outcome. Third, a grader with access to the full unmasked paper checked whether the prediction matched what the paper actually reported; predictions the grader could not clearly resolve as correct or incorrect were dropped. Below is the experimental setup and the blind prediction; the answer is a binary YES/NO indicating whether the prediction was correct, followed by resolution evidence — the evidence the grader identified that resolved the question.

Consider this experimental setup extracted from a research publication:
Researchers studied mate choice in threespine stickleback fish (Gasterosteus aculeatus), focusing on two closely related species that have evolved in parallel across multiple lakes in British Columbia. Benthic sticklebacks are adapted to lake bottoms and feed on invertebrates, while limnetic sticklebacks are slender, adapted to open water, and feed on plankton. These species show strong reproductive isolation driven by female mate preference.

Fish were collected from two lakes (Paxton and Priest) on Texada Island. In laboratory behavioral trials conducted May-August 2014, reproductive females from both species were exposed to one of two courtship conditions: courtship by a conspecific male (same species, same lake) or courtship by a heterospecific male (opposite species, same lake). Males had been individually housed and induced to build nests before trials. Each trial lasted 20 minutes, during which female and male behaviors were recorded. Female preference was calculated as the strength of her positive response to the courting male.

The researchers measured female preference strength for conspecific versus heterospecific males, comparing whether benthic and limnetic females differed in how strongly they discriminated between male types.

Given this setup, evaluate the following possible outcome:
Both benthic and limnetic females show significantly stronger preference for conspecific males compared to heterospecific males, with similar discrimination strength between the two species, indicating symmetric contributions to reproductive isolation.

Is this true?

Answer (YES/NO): NO